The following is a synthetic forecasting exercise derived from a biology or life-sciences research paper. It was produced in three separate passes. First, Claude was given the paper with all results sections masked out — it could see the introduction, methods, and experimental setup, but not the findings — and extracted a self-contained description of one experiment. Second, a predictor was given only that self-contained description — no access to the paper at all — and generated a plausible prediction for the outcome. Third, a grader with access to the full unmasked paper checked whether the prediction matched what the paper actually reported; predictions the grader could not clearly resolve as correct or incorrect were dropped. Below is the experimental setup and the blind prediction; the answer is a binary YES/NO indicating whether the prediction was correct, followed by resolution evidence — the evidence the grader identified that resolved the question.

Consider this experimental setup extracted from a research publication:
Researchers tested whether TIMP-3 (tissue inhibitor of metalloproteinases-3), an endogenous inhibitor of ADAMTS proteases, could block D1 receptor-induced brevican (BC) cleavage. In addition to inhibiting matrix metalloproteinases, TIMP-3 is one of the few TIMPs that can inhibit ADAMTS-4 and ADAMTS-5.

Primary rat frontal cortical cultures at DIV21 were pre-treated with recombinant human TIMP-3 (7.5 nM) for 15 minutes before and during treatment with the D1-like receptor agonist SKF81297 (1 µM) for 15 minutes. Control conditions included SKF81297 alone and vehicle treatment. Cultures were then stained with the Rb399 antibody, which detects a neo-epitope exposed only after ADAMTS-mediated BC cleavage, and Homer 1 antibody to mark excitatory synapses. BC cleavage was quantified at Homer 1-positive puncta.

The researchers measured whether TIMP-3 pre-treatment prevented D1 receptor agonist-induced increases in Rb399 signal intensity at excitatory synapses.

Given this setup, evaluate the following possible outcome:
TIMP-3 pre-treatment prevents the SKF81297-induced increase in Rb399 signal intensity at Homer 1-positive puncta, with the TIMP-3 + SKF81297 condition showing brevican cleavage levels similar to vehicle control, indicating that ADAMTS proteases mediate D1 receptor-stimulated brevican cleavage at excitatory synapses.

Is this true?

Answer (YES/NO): NO